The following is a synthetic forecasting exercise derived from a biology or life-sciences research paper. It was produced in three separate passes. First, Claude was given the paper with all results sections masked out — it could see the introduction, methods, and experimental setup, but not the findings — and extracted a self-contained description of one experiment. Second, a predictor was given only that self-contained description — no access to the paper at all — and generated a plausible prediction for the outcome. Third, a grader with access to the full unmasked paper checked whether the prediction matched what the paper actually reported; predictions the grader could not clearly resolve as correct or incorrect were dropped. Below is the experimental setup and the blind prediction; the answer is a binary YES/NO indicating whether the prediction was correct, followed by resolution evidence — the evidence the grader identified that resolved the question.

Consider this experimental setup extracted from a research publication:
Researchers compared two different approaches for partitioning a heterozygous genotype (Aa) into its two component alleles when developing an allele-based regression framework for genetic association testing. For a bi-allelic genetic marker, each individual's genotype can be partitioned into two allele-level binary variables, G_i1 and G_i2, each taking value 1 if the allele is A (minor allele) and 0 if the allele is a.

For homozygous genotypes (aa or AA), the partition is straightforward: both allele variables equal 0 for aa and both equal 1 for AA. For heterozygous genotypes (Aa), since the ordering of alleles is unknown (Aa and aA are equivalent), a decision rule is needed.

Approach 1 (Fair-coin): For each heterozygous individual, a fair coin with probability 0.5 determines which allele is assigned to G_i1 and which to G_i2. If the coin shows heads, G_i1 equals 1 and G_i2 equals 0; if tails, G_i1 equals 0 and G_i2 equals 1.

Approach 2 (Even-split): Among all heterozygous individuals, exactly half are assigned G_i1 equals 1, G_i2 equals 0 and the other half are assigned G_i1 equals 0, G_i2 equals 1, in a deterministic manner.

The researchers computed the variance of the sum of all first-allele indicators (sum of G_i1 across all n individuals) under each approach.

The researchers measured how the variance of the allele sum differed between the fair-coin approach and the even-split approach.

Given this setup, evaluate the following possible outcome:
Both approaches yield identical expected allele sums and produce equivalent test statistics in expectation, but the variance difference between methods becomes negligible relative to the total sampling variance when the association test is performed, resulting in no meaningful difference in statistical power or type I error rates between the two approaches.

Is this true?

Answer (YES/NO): NO